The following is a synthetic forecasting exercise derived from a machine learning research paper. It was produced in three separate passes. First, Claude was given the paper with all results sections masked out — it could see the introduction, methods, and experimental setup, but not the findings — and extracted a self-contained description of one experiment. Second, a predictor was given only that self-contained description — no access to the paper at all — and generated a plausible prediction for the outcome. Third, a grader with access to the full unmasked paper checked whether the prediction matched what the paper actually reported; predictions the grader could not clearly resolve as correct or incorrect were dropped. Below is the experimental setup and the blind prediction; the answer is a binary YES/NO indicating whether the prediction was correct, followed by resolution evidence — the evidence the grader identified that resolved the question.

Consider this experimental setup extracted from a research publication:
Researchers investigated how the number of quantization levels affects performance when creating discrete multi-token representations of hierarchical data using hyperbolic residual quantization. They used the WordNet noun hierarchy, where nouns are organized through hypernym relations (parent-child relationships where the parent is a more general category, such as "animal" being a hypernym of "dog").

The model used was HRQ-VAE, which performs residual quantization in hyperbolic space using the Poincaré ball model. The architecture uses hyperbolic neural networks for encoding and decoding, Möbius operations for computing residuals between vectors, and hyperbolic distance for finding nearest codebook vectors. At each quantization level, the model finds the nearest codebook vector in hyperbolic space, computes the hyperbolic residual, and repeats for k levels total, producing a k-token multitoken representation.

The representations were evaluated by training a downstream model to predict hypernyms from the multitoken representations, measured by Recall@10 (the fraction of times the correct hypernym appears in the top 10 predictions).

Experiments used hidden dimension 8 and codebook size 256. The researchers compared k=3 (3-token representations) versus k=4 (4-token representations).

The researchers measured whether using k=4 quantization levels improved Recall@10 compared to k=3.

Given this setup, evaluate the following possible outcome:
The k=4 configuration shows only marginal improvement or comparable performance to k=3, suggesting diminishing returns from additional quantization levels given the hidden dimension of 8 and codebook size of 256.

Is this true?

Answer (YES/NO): YES